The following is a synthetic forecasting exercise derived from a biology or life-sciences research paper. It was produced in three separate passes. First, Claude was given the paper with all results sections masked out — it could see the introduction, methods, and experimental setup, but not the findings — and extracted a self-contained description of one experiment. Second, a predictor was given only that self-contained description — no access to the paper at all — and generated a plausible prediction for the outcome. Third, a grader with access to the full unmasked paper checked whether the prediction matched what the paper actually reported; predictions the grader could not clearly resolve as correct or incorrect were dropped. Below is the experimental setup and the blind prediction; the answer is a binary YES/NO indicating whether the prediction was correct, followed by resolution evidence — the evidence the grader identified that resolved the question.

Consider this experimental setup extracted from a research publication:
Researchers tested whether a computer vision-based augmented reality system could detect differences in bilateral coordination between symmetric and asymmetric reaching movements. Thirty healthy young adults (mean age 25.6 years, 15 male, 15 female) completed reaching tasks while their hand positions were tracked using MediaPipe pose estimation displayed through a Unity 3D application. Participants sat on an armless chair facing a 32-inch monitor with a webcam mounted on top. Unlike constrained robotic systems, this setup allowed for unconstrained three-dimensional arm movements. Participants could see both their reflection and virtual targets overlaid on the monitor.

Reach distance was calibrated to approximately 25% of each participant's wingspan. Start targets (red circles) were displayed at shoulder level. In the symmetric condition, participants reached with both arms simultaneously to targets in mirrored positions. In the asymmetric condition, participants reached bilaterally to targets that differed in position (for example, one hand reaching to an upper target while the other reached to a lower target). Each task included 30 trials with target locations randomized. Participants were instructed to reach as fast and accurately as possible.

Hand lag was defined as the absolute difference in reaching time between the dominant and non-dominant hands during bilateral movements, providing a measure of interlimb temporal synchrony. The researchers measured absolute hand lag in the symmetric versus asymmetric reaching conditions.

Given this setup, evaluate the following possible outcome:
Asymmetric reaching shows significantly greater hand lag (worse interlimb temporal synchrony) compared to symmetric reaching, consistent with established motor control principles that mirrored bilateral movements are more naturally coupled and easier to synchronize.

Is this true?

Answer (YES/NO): YES